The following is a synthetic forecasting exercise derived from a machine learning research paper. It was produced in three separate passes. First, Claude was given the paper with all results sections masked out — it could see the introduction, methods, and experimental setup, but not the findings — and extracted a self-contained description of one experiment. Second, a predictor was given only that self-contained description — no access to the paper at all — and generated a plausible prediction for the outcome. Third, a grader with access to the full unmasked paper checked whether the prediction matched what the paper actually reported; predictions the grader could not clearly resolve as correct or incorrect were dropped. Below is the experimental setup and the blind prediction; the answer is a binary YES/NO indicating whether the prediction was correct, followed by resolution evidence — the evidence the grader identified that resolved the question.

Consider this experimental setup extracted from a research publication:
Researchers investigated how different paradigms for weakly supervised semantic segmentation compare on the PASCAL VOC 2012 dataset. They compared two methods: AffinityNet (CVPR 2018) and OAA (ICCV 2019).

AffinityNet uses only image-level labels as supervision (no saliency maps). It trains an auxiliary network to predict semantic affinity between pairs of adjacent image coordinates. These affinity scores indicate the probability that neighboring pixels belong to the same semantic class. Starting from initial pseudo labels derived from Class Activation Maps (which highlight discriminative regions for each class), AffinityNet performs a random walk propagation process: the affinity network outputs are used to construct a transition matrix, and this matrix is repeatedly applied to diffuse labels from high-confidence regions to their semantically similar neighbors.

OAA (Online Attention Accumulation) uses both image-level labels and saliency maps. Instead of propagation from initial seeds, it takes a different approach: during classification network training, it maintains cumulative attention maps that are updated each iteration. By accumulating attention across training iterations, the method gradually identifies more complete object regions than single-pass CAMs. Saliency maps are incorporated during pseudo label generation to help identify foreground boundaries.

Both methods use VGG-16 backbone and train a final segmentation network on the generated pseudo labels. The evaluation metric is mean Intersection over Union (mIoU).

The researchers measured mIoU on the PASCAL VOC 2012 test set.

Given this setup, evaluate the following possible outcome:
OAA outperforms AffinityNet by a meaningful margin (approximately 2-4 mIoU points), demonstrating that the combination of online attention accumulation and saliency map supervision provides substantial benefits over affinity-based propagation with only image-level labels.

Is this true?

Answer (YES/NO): YES